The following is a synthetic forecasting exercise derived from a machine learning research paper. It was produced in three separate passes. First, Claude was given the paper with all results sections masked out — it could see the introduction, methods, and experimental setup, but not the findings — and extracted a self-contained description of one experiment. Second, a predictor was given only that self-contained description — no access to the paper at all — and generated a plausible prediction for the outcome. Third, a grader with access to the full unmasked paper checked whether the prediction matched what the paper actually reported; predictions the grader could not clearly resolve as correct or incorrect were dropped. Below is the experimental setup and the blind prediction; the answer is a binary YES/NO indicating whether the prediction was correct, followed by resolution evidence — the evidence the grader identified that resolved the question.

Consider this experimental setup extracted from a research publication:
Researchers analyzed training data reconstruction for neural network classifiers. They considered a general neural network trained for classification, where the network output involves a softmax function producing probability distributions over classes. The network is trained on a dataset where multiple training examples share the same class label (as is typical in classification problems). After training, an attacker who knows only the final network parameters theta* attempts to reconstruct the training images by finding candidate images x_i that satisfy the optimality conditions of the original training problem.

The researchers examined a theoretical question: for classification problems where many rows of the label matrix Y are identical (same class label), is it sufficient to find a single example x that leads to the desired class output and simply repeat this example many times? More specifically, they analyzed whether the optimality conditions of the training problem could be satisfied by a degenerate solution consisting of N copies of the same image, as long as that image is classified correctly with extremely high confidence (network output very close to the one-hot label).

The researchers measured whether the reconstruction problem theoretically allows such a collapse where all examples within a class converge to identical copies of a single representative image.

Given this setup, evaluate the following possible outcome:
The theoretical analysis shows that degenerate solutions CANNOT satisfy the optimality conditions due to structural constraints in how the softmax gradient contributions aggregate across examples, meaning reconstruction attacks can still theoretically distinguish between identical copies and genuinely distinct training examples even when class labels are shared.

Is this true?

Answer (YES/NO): NO